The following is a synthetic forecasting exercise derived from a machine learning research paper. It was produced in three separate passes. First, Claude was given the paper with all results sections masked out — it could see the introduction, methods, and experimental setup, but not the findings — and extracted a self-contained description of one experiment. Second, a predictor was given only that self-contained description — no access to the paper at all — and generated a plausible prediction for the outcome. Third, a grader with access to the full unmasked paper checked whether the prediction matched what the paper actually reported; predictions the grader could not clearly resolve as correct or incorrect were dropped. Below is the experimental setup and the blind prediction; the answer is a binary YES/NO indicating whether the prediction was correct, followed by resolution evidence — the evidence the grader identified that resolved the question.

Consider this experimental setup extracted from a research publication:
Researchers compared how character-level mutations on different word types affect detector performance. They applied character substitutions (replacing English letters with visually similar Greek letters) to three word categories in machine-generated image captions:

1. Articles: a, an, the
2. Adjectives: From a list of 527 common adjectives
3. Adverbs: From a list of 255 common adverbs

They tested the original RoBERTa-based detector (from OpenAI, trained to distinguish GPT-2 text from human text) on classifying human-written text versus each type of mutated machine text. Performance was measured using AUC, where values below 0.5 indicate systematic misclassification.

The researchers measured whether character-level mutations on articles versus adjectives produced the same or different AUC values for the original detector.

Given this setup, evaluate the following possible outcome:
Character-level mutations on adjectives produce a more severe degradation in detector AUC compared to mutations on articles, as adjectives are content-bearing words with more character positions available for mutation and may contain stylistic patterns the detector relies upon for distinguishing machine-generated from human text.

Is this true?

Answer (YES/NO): NO